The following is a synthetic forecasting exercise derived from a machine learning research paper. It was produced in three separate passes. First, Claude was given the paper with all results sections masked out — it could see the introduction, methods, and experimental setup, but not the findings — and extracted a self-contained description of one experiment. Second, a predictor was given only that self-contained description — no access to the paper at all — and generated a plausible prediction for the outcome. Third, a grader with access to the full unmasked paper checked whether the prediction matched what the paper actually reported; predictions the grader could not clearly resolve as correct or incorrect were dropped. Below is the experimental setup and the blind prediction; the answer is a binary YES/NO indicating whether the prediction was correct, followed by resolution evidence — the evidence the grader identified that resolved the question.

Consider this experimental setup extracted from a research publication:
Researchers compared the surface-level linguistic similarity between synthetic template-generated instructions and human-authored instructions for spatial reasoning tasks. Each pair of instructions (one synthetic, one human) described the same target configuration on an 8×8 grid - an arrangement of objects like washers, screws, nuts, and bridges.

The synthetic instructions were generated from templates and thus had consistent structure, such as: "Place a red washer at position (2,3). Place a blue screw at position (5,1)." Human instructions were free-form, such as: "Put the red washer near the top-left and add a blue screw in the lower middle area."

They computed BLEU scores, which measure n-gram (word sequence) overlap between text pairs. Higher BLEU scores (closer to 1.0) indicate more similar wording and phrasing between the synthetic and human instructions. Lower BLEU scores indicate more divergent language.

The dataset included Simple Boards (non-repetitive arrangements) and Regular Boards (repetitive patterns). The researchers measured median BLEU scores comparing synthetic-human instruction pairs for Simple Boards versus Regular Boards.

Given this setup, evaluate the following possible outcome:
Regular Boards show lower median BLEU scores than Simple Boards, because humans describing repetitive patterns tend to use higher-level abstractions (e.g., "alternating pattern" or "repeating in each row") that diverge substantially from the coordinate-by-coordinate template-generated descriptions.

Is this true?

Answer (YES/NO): YES